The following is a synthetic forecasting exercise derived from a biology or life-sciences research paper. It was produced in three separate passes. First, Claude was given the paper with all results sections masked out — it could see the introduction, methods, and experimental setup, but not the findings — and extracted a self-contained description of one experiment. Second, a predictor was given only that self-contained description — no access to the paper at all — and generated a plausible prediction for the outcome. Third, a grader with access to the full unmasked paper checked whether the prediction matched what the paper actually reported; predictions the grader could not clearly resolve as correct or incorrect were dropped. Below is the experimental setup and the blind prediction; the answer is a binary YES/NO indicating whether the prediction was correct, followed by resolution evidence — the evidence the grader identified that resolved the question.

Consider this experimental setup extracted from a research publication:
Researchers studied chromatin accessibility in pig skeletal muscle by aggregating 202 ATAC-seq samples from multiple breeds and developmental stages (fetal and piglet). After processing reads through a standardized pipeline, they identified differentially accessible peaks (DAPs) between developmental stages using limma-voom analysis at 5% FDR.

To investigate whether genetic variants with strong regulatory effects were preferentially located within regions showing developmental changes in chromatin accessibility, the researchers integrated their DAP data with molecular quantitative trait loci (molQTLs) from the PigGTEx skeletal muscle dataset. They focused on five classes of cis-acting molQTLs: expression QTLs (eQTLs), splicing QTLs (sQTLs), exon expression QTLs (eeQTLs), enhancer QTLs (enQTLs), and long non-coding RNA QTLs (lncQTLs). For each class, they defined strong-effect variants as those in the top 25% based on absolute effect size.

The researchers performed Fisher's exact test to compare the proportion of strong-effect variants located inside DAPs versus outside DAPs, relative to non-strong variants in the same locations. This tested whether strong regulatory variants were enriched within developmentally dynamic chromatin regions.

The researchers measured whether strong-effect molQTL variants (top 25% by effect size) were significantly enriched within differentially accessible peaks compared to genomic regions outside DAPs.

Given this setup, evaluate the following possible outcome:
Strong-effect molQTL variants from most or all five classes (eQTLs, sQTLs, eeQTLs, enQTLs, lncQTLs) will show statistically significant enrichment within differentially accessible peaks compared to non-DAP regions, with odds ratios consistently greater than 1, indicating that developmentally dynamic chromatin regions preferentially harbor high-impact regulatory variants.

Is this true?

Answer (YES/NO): YES